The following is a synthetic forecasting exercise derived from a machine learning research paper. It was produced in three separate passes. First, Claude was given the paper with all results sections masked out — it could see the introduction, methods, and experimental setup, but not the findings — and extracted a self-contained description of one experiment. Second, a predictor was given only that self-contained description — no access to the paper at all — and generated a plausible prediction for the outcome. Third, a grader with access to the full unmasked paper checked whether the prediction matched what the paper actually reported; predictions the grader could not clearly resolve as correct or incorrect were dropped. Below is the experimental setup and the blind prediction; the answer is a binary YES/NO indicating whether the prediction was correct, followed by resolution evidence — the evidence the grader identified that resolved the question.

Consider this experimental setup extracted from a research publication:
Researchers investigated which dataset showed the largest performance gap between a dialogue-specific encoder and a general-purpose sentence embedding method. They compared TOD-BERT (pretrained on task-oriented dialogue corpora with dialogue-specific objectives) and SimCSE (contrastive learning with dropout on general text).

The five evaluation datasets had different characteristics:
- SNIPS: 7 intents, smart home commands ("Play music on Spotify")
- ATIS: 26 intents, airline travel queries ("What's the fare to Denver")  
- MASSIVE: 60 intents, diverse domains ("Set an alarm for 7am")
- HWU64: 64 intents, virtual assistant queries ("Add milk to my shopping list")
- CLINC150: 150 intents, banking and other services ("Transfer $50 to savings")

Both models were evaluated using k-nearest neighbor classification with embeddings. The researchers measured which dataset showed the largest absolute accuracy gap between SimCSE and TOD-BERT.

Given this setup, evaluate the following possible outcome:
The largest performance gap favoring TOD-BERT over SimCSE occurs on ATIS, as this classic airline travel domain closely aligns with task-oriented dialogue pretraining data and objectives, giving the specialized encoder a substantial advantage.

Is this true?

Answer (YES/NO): NO